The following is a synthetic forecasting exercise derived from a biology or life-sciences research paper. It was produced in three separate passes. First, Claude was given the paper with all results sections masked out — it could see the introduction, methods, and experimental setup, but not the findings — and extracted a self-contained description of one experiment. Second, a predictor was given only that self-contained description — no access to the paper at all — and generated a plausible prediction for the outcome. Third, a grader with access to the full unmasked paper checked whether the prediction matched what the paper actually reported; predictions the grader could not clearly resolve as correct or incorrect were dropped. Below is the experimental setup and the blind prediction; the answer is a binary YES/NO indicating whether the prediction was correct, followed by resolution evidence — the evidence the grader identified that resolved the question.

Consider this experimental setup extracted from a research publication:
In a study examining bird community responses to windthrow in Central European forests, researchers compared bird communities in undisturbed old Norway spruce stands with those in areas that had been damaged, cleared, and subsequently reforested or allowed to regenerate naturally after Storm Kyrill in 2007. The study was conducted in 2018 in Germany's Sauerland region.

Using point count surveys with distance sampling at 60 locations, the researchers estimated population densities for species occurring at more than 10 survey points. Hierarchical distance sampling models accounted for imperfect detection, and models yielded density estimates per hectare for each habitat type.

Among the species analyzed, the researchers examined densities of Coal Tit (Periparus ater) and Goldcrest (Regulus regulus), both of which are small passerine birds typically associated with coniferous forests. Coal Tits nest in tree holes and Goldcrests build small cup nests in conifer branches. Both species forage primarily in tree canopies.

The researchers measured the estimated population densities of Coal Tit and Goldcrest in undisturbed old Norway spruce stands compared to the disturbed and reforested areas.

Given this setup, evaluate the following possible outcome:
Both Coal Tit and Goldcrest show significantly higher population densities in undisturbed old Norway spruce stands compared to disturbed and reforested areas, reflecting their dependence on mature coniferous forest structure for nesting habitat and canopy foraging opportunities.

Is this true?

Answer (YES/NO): NO